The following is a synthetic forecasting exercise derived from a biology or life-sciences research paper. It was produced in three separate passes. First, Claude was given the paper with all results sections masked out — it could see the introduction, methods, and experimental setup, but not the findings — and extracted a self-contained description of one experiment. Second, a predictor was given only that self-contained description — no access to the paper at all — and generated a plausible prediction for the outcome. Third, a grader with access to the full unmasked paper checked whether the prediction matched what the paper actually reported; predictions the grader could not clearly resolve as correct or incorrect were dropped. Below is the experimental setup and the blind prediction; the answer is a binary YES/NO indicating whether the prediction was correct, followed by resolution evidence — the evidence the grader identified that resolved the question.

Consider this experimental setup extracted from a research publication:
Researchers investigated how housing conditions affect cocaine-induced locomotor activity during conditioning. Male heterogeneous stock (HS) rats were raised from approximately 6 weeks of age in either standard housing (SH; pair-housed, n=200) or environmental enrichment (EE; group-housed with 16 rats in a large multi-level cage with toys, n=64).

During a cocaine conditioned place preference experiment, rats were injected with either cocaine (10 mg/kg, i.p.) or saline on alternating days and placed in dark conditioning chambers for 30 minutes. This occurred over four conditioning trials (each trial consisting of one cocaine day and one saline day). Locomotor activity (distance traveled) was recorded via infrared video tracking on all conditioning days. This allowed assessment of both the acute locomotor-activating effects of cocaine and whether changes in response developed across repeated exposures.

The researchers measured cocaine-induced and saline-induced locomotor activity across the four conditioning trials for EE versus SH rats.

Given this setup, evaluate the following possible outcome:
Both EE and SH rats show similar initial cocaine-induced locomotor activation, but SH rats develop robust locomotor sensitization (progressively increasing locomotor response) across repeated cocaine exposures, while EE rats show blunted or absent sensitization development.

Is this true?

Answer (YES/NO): NO